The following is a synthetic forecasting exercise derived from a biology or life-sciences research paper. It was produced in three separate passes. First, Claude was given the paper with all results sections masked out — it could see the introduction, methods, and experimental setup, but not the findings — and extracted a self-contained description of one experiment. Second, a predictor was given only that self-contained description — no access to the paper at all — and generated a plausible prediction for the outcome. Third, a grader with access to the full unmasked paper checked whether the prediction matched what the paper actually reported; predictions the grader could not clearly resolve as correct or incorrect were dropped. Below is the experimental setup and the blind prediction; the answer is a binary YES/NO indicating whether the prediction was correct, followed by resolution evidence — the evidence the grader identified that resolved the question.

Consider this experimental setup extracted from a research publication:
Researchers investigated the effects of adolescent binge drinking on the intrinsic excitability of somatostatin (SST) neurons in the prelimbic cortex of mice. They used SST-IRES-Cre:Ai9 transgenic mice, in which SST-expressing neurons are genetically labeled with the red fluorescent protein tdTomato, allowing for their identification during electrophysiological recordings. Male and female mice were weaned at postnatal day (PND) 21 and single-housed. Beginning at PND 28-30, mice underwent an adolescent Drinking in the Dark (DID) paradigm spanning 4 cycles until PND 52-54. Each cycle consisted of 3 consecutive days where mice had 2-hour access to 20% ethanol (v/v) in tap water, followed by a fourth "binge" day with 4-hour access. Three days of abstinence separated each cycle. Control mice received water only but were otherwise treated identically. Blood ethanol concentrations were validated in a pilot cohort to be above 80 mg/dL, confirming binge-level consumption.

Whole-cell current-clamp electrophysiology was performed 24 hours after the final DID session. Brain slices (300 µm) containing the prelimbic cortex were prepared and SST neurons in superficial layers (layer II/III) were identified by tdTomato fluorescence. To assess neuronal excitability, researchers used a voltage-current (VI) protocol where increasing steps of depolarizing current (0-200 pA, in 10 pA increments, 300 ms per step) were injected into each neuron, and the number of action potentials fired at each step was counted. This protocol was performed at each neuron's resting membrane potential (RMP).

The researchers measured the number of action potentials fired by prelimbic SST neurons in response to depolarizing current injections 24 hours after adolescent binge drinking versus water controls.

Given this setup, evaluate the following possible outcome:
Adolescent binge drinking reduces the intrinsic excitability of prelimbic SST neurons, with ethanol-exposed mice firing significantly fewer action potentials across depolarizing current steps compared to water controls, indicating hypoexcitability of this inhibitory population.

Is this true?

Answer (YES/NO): NO